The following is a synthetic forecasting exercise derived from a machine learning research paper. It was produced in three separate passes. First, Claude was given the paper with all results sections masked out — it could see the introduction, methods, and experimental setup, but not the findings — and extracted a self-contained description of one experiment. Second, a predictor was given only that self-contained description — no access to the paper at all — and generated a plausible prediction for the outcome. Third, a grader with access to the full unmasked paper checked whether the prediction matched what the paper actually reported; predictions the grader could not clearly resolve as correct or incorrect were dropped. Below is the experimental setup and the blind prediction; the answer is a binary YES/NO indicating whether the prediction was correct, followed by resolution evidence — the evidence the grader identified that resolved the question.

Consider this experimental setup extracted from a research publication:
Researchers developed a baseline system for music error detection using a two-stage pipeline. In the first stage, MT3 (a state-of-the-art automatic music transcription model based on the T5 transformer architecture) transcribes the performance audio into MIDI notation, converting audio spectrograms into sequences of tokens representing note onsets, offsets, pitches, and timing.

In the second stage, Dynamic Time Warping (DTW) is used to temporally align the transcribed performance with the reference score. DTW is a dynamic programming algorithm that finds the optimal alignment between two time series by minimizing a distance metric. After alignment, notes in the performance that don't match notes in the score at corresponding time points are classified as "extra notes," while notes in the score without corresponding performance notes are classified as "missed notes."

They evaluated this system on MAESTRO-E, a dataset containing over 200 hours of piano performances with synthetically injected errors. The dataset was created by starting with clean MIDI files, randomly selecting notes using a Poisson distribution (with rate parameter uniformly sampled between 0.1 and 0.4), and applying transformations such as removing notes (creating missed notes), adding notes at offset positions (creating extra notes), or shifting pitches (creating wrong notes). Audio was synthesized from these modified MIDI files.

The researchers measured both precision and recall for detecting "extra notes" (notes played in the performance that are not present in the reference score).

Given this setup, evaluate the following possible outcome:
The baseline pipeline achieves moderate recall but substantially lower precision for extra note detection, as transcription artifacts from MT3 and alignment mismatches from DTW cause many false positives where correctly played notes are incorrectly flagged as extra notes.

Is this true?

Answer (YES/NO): NO